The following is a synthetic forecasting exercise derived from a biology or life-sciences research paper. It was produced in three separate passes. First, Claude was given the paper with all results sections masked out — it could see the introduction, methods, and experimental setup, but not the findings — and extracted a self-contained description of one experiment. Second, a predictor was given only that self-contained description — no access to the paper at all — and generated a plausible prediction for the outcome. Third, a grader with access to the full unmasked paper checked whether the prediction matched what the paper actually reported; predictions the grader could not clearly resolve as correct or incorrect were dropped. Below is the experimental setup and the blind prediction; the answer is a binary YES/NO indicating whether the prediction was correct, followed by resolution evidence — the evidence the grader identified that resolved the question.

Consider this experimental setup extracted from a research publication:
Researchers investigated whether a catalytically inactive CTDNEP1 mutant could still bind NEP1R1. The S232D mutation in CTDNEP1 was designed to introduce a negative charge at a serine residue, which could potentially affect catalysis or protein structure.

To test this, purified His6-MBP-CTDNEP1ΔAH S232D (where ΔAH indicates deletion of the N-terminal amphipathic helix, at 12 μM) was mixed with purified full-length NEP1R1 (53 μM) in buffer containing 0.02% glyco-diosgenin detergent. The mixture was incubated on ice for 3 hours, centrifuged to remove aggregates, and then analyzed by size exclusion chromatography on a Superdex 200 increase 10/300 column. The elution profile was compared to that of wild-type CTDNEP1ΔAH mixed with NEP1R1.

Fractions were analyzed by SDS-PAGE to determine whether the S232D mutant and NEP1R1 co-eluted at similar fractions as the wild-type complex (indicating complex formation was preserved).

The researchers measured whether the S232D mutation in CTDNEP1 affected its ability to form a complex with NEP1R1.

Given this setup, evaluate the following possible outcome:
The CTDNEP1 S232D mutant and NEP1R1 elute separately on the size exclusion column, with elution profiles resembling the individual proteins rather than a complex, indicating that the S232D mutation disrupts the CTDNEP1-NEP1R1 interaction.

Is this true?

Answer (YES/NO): YES